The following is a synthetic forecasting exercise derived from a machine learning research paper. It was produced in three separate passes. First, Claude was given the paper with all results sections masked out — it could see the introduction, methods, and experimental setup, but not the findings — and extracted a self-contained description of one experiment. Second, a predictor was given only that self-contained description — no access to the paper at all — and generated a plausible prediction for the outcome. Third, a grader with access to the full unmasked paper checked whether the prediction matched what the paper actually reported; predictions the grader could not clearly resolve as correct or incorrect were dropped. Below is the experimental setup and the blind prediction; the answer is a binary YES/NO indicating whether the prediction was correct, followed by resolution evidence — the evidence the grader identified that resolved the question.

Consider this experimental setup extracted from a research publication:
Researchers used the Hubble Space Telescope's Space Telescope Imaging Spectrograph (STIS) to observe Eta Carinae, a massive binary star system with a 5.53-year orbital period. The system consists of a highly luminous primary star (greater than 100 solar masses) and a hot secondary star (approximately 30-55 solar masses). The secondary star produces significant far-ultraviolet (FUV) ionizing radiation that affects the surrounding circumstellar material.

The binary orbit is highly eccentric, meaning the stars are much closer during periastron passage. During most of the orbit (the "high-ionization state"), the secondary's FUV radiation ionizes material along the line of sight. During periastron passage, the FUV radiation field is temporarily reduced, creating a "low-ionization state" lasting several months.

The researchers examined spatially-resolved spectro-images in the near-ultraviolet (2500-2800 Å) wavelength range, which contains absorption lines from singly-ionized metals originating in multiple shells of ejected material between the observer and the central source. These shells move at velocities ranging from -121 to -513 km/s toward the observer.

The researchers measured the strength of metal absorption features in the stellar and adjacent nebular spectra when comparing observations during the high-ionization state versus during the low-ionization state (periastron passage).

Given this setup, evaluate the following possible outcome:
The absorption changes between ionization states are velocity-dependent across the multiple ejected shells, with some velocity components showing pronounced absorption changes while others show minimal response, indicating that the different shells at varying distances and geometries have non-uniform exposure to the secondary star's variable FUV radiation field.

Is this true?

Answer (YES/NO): YES